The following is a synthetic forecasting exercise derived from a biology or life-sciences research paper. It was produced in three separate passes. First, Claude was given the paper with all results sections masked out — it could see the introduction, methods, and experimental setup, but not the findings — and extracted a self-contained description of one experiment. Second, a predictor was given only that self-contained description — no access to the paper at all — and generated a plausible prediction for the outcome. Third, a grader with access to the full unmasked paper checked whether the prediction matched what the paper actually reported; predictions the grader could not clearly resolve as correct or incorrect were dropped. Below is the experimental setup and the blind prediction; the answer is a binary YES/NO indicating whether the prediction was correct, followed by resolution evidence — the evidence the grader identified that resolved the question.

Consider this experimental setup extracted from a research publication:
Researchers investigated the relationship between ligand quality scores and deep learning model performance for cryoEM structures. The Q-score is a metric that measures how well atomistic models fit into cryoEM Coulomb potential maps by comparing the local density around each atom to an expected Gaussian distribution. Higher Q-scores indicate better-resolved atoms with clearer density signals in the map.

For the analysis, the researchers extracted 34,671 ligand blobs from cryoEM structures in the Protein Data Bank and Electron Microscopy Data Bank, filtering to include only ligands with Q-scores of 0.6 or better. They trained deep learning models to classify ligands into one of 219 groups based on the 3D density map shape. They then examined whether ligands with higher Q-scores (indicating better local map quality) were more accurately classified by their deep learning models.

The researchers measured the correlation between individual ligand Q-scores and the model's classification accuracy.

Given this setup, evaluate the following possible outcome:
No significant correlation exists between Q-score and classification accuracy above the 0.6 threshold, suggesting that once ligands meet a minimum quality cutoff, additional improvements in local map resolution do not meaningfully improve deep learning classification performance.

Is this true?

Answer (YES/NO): YES